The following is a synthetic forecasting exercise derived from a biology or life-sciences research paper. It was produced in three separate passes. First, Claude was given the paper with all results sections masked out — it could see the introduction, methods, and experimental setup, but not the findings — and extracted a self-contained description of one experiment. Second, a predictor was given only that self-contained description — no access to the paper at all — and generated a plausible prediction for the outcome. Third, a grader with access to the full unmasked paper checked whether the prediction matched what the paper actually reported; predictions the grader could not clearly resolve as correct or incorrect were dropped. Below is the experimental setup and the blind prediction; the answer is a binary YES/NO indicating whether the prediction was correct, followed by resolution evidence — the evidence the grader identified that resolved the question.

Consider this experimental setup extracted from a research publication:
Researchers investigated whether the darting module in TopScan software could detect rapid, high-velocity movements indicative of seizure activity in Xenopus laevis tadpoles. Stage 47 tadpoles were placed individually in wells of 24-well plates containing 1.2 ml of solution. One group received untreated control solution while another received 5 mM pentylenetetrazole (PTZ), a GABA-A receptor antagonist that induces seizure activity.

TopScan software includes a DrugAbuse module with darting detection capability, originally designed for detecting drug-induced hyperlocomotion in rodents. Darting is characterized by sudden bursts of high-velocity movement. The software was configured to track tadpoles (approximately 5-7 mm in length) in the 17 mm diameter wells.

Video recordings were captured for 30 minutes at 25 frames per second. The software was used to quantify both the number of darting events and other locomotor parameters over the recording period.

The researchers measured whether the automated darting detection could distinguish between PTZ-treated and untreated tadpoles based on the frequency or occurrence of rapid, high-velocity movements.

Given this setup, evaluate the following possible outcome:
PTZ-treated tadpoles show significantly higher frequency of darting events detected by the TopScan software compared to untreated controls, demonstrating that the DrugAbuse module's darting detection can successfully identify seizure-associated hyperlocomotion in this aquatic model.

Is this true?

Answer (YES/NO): YES